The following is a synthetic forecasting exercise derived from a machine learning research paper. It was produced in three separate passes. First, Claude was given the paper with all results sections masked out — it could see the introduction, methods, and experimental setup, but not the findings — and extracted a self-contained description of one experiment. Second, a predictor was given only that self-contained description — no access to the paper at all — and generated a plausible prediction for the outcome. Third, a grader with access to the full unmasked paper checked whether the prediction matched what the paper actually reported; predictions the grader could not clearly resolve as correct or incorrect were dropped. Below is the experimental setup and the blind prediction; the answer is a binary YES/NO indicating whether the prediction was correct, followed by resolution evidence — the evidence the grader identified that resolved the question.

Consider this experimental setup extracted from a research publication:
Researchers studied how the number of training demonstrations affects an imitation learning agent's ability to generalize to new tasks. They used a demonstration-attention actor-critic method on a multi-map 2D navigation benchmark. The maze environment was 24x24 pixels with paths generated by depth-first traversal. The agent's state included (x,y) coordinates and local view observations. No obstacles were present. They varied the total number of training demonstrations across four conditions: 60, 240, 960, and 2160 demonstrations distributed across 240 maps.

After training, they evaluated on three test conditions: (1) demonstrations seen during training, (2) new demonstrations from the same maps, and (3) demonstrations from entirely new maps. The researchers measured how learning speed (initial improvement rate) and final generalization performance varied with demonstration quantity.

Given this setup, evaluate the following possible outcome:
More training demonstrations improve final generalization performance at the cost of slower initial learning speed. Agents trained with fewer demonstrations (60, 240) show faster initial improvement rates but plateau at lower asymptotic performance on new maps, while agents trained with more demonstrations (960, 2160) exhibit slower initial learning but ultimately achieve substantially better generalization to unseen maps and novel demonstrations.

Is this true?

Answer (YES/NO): YES